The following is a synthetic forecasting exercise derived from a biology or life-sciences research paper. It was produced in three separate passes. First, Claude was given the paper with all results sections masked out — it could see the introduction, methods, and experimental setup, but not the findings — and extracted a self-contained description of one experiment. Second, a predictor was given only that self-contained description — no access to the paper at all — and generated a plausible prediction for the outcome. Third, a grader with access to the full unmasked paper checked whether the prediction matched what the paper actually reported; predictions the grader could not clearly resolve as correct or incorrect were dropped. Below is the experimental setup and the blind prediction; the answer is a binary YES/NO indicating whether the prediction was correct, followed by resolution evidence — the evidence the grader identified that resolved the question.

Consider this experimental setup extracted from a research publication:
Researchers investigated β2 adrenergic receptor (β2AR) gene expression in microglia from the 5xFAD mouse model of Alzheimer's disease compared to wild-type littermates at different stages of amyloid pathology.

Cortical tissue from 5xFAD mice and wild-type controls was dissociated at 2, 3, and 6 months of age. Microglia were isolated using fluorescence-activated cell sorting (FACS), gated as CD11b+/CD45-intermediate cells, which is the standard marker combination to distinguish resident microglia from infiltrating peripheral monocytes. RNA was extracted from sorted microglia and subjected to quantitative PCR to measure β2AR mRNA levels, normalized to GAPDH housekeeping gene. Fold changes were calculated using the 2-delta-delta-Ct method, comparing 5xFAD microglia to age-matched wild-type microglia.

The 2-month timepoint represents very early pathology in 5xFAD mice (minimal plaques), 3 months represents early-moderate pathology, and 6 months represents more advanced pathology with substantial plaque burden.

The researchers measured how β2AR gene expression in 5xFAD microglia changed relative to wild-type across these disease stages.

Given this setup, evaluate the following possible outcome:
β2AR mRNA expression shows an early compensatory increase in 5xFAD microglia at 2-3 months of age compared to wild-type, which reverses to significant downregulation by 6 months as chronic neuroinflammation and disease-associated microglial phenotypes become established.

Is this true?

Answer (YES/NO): NO